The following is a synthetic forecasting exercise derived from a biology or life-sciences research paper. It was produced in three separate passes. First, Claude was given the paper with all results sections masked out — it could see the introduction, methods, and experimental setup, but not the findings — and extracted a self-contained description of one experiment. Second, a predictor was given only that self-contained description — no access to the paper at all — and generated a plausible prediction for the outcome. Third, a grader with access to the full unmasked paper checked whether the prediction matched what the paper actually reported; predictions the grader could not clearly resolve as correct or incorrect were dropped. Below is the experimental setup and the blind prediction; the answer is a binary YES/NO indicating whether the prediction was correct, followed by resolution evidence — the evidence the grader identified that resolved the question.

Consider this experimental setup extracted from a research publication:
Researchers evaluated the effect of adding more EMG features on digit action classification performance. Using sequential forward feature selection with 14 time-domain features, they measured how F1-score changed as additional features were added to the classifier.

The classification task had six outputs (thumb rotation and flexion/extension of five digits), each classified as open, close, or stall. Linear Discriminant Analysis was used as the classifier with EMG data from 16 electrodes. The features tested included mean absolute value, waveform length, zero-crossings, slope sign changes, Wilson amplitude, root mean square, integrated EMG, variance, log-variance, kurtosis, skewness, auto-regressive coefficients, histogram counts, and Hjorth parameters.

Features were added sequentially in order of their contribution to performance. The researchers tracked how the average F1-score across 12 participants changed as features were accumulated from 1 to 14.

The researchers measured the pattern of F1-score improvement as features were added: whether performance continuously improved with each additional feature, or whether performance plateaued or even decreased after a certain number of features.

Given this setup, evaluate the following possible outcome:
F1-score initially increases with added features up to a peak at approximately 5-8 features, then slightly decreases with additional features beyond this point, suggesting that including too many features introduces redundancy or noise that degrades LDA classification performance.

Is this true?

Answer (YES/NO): NO